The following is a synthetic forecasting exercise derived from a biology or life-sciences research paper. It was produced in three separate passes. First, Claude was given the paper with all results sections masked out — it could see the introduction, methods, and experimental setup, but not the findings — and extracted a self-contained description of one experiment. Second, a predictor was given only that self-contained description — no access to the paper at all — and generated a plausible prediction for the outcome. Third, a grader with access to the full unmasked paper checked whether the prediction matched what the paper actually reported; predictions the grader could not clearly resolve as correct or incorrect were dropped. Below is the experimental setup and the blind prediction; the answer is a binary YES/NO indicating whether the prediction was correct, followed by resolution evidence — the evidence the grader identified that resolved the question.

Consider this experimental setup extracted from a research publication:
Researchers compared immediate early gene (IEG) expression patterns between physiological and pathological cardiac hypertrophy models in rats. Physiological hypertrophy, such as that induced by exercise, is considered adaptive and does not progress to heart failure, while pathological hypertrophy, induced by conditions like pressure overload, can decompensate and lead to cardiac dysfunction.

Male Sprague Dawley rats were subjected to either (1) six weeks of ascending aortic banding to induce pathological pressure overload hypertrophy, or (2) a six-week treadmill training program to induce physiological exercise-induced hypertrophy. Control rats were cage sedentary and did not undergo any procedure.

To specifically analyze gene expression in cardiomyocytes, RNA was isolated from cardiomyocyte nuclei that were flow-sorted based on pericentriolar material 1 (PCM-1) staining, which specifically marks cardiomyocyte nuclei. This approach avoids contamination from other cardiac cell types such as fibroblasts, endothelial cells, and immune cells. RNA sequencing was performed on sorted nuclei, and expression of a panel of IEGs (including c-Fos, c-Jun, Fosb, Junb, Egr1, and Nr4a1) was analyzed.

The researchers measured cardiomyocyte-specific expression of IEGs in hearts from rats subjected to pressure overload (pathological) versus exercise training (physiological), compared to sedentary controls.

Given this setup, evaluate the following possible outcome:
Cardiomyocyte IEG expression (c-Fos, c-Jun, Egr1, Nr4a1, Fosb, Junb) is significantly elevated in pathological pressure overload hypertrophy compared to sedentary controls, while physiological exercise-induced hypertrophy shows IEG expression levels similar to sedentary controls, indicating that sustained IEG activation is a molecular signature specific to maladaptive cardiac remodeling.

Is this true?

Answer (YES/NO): YES